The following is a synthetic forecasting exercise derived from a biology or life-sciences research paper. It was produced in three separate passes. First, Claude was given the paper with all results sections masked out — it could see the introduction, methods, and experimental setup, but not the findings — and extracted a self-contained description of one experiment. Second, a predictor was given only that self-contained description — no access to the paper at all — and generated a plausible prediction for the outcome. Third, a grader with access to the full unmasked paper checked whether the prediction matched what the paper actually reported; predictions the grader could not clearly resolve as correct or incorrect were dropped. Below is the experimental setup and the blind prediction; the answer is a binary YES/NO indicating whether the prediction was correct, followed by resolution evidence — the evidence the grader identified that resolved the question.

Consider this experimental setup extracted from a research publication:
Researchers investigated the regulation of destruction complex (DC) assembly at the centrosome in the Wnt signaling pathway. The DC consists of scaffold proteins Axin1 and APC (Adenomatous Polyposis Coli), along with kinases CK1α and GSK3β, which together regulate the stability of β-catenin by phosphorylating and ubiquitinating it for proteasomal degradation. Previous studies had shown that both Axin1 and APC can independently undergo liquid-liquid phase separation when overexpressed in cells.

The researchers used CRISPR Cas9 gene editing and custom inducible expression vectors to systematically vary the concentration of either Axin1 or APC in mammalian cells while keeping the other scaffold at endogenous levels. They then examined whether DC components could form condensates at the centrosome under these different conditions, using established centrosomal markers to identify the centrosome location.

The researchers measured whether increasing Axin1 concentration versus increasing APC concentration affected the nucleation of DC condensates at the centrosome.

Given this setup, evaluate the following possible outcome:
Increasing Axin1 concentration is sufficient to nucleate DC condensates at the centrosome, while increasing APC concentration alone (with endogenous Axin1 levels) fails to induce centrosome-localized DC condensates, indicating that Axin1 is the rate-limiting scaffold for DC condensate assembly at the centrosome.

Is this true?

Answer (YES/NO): NO